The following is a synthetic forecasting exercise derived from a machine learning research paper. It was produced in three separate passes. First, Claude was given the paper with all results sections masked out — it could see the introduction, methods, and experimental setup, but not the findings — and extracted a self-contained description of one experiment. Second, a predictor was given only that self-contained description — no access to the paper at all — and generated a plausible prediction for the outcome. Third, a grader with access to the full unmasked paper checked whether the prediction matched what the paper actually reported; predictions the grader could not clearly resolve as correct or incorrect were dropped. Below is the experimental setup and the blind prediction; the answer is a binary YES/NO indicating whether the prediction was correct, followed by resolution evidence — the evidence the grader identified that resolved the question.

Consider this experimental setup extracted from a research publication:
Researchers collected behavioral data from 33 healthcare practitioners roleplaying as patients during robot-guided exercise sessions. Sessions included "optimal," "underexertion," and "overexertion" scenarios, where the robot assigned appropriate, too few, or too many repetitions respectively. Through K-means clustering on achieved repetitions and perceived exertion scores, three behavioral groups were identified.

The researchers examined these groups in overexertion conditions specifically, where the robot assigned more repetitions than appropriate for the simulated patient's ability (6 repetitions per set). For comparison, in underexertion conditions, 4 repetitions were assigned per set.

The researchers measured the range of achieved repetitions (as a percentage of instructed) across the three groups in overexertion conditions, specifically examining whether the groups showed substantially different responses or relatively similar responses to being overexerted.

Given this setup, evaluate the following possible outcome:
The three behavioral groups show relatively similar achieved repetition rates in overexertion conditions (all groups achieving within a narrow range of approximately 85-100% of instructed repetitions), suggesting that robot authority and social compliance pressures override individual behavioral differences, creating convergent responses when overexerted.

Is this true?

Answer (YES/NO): NO